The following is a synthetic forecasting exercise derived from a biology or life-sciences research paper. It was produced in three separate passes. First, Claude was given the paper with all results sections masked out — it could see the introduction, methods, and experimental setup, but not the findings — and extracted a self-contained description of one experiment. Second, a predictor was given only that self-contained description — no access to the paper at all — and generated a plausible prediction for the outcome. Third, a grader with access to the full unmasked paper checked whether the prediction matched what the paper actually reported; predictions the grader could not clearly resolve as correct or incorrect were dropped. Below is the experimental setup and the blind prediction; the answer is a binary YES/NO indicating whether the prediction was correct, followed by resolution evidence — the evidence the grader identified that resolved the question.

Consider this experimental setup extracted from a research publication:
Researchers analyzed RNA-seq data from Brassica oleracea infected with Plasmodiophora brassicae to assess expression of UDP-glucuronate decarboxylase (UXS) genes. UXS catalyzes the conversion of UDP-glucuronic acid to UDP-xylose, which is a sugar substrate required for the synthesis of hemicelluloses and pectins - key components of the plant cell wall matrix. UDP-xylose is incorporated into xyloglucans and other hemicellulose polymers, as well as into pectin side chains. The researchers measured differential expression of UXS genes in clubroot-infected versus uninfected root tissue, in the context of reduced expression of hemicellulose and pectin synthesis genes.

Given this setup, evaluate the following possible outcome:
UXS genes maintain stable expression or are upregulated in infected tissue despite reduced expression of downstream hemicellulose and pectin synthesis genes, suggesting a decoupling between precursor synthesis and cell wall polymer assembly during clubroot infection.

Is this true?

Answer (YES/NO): YES